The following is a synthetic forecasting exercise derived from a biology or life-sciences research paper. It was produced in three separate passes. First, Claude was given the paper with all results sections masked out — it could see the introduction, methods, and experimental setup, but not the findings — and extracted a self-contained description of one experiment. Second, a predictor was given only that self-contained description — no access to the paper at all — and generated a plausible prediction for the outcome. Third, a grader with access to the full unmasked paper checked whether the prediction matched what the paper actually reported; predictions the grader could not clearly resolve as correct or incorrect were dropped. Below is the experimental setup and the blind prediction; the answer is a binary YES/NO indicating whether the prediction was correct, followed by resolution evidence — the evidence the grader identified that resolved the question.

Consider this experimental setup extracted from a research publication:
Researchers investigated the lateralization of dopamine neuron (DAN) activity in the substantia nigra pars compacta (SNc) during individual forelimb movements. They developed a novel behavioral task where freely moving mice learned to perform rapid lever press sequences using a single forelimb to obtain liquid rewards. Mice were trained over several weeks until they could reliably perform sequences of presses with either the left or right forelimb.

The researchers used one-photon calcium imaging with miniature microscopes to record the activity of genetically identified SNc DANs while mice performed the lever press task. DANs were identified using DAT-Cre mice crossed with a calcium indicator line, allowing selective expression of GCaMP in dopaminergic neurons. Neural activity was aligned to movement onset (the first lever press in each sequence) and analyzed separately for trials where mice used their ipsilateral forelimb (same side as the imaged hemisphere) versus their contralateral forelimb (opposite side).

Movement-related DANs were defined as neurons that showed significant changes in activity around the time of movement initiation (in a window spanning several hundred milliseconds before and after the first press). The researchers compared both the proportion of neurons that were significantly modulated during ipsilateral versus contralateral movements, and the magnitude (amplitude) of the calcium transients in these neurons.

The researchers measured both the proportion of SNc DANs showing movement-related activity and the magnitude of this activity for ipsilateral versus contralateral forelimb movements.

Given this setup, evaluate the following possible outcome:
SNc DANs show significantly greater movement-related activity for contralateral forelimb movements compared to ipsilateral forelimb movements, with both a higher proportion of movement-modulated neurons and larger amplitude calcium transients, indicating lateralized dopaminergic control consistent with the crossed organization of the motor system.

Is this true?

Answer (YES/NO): NO